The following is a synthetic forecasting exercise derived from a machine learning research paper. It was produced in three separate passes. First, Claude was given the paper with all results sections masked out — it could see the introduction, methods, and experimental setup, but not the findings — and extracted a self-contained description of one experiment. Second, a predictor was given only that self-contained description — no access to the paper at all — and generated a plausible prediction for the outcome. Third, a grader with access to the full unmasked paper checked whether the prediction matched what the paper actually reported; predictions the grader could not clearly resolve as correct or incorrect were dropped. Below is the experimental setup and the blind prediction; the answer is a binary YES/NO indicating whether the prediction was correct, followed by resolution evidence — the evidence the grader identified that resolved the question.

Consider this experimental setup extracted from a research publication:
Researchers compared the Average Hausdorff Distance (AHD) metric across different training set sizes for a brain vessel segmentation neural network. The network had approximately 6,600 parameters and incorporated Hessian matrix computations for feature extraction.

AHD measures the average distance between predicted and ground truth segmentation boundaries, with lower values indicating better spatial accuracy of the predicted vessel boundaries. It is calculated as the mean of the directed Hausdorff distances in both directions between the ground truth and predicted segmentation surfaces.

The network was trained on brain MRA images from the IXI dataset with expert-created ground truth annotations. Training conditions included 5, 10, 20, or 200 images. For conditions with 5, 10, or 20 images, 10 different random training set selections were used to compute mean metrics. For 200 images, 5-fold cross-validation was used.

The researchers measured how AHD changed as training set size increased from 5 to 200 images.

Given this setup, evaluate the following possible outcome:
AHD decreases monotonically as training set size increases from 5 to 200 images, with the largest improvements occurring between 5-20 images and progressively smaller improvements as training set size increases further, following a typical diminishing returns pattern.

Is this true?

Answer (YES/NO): YES